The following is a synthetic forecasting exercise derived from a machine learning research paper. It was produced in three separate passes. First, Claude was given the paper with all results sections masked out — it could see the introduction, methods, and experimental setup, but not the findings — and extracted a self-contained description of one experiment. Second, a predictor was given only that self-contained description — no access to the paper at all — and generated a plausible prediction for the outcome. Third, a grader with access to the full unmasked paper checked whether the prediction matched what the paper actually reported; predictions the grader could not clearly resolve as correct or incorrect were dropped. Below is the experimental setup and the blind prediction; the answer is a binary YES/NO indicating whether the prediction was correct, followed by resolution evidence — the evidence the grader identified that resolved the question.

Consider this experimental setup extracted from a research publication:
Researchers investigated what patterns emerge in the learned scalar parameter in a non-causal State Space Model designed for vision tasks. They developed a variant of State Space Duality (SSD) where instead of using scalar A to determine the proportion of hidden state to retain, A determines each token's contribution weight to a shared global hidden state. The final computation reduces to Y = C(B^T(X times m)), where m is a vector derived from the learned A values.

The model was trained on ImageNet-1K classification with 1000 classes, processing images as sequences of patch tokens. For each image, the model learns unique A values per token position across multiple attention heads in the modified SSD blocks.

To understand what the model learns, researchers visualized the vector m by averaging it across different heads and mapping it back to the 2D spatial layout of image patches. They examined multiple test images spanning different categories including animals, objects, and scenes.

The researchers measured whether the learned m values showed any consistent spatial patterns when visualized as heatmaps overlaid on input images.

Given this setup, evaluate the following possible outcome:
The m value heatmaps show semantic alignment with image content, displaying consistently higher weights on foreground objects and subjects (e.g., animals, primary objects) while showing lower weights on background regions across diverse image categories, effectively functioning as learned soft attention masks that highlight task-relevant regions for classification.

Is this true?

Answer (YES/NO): YES